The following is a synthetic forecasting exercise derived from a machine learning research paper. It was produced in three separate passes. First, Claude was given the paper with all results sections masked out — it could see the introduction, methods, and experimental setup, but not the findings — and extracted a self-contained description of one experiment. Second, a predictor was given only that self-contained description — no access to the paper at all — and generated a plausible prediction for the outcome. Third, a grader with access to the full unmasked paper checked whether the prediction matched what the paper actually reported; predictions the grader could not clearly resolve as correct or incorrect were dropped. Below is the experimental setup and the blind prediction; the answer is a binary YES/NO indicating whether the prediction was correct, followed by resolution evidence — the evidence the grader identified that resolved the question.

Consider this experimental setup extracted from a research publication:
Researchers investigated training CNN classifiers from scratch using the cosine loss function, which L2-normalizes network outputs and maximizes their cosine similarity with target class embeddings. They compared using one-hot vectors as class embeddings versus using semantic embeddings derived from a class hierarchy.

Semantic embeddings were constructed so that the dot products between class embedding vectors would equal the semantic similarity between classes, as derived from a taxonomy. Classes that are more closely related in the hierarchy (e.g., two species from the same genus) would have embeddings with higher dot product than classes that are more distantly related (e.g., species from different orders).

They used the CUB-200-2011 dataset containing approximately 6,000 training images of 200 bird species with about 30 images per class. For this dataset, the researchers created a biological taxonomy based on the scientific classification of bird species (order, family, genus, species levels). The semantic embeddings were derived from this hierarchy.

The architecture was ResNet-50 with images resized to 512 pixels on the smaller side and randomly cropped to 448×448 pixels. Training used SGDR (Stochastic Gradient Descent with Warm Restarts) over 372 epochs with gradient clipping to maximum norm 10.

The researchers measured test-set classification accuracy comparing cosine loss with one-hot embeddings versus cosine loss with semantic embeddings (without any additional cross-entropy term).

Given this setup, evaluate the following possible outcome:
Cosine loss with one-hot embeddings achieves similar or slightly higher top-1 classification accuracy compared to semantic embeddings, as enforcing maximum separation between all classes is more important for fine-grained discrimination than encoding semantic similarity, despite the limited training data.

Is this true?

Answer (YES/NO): NO